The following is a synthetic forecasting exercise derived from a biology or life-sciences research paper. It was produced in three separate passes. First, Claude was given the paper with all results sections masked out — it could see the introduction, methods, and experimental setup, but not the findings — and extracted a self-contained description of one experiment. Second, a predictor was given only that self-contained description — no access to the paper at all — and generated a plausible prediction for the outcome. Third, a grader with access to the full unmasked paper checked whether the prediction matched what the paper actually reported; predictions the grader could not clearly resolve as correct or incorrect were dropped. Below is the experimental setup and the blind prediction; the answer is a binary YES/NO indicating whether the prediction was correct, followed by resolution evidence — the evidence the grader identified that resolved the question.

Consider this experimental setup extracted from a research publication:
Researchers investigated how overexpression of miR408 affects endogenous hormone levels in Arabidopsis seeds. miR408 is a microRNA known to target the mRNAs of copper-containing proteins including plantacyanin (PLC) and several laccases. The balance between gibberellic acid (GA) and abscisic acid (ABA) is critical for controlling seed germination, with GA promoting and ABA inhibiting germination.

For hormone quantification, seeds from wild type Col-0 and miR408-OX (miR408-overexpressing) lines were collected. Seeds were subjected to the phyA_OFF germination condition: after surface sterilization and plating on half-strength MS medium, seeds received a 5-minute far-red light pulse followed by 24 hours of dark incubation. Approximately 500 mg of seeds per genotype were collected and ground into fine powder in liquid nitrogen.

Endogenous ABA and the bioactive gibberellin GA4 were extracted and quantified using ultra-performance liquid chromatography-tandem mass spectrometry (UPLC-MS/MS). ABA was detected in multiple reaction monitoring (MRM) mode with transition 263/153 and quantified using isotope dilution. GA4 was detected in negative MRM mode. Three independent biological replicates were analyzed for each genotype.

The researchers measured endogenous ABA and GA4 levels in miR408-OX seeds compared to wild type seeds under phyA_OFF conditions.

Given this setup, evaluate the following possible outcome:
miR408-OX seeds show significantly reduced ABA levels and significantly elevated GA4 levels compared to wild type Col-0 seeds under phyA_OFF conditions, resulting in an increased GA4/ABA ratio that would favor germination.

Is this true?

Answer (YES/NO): YES